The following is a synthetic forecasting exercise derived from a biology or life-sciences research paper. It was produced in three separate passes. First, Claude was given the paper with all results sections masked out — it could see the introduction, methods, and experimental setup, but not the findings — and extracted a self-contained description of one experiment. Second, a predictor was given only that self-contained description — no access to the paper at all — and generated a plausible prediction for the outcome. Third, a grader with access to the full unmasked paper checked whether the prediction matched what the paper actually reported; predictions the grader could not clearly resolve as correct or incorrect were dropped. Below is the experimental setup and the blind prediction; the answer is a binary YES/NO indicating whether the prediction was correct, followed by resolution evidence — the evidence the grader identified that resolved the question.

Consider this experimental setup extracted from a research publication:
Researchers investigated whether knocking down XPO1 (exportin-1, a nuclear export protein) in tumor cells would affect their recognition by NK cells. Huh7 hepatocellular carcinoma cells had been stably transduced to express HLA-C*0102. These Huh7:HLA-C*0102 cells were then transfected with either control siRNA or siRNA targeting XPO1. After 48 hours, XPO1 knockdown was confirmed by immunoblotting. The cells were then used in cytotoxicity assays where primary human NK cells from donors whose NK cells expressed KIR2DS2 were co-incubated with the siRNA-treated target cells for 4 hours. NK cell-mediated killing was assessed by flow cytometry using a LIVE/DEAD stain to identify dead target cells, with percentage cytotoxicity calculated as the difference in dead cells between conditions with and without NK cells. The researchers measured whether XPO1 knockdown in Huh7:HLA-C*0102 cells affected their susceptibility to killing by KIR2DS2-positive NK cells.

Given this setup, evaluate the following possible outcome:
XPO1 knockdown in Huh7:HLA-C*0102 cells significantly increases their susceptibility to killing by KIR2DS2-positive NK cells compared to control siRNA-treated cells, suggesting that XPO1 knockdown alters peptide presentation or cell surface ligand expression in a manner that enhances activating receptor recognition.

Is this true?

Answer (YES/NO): NO